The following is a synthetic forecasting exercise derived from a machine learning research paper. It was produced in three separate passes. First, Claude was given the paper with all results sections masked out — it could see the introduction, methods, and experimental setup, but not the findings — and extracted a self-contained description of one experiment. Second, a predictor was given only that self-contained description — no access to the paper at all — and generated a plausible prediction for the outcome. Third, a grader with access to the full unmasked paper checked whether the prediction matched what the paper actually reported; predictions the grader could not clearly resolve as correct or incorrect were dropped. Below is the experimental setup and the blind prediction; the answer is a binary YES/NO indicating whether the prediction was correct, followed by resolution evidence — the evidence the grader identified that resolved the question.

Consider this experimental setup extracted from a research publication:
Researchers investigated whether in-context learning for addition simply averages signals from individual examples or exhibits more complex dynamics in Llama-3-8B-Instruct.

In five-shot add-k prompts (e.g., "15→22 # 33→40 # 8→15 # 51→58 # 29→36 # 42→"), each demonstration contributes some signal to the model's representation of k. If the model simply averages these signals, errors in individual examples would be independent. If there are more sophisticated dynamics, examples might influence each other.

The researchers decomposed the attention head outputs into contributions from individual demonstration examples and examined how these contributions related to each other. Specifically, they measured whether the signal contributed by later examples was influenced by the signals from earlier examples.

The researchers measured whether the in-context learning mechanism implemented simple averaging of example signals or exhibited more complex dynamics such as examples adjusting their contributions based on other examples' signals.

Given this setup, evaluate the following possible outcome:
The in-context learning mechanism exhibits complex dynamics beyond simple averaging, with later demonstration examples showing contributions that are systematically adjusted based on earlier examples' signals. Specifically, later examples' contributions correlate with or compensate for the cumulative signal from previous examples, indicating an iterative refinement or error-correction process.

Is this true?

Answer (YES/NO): YES